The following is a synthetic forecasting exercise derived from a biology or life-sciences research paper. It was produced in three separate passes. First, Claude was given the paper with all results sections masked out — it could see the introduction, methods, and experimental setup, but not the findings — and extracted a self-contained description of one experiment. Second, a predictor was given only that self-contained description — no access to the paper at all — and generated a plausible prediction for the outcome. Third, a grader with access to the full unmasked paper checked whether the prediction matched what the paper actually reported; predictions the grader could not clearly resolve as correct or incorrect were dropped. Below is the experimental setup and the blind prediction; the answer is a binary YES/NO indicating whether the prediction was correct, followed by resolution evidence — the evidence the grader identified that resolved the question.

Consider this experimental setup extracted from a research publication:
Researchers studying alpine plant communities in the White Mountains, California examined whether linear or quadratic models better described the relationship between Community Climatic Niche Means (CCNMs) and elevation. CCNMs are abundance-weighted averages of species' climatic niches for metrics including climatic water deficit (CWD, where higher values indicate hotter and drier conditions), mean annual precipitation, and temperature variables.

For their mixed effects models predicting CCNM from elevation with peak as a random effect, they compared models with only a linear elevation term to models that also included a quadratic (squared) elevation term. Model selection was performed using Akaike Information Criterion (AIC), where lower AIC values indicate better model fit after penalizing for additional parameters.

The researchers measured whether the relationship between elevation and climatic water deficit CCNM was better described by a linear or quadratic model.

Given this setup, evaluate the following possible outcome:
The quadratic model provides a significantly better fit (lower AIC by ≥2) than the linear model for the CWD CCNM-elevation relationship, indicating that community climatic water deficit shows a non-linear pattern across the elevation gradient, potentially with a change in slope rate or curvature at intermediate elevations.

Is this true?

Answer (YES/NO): NO